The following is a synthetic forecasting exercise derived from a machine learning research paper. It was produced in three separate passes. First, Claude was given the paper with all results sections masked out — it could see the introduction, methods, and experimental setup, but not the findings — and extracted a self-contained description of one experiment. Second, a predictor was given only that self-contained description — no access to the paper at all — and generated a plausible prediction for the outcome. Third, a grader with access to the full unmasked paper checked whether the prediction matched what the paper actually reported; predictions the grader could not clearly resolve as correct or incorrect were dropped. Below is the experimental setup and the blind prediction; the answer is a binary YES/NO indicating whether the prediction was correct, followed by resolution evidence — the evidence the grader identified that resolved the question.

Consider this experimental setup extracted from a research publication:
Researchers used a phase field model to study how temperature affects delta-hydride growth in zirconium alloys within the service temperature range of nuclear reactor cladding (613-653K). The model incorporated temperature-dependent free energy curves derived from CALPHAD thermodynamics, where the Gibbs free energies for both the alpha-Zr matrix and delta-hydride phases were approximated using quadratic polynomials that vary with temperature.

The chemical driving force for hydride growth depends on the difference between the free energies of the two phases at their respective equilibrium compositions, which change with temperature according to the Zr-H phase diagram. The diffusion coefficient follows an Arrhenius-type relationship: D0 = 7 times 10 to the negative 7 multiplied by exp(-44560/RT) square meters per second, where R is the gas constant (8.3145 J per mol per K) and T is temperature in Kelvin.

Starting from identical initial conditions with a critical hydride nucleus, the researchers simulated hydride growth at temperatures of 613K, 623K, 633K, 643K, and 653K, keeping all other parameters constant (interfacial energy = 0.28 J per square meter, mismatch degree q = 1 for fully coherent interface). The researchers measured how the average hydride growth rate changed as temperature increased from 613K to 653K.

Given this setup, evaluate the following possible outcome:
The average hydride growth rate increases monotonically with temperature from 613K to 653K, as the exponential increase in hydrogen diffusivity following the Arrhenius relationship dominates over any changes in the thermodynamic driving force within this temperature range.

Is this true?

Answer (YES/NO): NO